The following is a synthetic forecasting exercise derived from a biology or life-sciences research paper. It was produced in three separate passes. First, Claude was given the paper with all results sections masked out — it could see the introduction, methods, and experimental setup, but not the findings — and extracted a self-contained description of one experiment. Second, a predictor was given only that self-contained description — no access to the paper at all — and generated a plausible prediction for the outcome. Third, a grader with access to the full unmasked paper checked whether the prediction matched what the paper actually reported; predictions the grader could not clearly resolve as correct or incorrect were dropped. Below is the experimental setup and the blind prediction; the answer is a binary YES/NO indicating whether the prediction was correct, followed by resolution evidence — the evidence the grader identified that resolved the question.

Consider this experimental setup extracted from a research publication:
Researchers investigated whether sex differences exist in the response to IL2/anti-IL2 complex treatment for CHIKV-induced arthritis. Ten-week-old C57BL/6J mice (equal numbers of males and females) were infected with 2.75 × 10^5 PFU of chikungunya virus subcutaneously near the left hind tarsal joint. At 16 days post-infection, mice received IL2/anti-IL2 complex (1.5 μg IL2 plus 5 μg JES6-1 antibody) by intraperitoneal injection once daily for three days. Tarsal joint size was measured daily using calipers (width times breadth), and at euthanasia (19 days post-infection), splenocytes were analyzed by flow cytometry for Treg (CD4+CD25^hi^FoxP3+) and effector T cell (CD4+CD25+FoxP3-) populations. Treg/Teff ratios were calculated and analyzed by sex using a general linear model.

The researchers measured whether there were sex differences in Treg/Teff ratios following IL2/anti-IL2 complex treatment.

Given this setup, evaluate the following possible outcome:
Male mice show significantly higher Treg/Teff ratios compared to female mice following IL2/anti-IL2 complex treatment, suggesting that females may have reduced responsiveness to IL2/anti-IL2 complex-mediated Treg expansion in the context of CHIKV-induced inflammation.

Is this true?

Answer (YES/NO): NO